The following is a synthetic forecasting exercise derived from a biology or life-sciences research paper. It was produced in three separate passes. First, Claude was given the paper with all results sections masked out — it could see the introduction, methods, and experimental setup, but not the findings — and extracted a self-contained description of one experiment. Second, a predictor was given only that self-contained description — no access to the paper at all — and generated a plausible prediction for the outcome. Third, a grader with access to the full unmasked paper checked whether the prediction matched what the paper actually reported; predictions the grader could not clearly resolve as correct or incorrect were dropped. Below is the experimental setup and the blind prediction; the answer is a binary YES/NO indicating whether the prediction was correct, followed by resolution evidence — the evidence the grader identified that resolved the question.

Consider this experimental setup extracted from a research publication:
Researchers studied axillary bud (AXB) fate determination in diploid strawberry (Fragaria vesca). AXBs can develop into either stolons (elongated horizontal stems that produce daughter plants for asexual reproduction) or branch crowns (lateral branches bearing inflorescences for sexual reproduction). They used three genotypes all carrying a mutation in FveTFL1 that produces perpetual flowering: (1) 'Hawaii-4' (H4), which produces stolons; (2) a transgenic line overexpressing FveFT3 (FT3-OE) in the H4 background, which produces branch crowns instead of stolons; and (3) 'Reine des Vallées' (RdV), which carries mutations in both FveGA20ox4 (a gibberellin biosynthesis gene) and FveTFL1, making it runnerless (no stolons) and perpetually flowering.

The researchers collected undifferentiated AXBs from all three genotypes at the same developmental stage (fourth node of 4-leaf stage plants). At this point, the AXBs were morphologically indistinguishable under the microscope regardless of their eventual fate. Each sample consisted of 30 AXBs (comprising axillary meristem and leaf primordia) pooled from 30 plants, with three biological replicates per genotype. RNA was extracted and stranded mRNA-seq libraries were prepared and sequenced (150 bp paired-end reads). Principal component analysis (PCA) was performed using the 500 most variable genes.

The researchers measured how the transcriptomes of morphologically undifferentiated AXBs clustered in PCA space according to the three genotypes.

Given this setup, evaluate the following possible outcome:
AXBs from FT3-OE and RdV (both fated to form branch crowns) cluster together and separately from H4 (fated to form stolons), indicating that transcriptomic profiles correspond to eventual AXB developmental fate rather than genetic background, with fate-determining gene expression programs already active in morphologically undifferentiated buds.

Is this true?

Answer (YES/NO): NO